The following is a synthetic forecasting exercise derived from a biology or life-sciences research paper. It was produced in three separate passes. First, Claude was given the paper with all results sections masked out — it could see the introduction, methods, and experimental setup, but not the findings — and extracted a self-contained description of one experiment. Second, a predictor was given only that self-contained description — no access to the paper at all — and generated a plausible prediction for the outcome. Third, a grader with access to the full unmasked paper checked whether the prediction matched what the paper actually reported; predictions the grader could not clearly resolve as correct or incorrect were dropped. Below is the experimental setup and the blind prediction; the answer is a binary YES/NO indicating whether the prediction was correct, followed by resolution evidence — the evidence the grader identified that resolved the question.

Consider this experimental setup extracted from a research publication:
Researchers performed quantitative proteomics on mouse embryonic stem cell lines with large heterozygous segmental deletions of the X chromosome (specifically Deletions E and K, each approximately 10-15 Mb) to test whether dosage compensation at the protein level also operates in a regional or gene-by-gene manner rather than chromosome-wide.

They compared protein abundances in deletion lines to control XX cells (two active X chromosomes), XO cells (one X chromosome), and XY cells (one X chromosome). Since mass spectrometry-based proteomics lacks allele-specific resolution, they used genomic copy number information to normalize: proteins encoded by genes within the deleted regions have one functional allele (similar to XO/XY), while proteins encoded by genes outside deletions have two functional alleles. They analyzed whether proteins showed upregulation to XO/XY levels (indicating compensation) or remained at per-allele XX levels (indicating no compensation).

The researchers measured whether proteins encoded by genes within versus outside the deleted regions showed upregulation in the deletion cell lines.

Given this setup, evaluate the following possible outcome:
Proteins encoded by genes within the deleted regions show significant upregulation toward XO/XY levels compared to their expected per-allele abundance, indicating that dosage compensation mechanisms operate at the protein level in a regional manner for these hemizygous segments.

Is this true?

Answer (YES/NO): YES